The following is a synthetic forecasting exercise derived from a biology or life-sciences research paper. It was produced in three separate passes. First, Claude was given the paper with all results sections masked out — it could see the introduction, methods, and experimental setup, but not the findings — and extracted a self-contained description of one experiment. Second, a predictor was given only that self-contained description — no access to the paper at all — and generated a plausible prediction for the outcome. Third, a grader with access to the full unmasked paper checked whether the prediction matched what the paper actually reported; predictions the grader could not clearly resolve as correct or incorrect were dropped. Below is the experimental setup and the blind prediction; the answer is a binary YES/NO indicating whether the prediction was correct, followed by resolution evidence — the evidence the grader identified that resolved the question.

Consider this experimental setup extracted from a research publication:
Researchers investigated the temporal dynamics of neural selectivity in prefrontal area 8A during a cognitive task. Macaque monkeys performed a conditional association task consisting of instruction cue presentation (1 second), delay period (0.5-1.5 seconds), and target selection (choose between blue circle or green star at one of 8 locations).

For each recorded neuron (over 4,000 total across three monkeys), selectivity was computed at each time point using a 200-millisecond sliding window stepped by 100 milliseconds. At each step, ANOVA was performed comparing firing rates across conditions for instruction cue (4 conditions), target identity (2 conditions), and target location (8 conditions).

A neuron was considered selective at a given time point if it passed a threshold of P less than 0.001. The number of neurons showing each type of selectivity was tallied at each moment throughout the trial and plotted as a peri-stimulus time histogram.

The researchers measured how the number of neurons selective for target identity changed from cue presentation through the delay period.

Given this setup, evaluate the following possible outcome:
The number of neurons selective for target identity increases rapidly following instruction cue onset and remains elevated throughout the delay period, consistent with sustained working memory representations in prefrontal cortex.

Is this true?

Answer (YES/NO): YES